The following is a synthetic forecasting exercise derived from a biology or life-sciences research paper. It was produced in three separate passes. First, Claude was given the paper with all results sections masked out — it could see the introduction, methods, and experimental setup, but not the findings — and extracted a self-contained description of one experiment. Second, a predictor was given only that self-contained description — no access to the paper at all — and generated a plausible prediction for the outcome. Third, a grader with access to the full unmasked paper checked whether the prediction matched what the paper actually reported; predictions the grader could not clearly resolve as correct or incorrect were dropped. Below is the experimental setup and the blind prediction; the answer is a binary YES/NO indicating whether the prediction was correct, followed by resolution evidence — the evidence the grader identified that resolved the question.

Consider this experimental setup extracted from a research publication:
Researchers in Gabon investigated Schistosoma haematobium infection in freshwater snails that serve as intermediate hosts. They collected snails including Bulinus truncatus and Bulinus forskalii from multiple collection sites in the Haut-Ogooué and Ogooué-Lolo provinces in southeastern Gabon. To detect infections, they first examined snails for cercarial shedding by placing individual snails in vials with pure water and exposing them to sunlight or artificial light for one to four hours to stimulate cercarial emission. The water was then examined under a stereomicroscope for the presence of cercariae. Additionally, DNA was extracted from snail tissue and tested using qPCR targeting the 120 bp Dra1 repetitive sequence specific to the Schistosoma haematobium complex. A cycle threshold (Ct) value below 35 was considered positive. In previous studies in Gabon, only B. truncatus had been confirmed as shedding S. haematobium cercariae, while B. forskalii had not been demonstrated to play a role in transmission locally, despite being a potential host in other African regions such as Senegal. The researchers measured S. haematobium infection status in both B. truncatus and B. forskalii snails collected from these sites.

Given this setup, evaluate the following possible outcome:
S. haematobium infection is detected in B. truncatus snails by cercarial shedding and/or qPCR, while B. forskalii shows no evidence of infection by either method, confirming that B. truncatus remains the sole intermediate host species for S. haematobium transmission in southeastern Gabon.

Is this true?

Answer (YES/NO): NO